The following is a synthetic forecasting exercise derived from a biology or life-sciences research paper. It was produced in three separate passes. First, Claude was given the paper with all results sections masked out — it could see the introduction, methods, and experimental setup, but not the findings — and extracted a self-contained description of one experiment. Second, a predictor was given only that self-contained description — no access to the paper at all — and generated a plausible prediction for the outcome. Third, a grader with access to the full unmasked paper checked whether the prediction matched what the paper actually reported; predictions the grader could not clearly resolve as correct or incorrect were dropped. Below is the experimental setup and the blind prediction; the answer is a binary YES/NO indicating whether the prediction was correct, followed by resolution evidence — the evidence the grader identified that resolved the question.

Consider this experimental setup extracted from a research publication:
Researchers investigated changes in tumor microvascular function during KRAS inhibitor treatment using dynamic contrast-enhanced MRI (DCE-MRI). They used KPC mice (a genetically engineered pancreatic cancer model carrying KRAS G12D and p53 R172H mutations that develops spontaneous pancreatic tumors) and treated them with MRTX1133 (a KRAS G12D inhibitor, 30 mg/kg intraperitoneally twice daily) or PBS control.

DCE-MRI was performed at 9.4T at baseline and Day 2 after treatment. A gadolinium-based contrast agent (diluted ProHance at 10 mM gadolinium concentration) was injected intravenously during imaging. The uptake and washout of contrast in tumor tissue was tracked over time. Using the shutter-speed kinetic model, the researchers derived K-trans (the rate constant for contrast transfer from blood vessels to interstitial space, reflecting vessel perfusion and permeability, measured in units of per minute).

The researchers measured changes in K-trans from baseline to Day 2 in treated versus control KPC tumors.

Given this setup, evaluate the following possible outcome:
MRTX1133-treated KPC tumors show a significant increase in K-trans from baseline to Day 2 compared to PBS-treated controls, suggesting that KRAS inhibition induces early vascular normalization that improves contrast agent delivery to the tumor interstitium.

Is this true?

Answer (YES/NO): YES